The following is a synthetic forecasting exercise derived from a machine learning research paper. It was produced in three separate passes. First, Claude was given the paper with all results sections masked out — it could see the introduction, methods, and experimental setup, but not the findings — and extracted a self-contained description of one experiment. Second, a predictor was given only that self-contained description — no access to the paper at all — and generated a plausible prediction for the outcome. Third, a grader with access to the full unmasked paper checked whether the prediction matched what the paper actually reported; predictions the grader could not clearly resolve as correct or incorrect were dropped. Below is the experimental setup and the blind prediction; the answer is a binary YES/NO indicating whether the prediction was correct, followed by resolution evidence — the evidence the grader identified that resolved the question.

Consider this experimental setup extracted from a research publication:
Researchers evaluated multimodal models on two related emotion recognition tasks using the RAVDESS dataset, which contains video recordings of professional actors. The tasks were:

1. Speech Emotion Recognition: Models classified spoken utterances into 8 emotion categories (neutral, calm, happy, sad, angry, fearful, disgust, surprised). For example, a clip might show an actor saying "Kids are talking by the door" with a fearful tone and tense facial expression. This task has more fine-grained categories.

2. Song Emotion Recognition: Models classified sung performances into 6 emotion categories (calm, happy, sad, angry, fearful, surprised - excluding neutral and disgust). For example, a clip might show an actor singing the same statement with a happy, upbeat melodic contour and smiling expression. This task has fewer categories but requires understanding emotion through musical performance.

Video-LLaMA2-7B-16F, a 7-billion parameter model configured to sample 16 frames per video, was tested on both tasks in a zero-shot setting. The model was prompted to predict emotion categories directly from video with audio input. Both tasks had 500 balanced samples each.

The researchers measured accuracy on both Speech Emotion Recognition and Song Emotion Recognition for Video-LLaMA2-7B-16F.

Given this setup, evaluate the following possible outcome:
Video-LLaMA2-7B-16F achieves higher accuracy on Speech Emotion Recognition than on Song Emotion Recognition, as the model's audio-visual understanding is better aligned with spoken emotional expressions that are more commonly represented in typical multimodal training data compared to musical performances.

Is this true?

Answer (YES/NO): YES